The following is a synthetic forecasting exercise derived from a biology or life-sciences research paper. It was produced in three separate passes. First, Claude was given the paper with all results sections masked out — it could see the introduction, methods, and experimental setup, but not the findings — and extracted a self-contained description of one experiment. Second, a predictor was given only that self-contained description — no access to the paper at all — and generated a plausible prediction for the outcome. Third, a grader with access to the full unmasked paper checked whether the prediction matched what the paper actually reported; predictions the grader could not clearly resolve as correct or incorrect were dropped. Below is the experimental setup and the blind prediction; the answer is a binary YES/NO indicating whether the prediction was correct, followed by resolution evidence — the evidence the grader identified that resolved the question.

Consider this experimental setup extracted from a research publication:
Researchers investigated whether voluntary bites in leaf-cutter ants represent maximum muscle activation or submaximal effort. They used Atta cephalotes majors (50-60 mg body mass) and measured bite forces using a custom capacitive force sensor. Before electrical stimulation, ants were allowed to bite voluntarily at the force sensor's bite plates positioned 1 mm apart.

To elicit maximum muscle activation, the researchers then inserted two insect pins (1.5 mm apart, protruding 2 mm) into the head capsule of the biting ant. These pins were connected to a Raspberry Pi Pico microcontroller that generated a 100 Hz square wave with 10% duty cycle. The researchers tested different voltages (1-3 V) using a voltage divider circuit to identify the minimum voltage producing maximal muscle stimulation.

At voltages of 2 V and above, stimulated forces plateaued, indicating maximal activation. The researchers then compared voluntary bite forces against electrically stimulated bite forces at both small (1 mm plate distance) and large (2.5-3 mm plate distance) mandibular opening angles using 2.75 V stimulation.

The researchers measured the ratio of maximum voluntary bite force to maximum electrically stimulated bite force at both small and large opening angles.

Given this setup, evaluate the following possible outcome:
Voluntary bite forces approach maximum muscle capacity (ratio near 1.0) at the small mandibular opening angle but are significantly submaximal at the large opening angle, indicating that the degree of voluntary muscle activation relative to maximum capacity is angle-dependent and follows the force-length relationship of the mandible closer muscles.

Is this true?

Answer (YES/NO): NO